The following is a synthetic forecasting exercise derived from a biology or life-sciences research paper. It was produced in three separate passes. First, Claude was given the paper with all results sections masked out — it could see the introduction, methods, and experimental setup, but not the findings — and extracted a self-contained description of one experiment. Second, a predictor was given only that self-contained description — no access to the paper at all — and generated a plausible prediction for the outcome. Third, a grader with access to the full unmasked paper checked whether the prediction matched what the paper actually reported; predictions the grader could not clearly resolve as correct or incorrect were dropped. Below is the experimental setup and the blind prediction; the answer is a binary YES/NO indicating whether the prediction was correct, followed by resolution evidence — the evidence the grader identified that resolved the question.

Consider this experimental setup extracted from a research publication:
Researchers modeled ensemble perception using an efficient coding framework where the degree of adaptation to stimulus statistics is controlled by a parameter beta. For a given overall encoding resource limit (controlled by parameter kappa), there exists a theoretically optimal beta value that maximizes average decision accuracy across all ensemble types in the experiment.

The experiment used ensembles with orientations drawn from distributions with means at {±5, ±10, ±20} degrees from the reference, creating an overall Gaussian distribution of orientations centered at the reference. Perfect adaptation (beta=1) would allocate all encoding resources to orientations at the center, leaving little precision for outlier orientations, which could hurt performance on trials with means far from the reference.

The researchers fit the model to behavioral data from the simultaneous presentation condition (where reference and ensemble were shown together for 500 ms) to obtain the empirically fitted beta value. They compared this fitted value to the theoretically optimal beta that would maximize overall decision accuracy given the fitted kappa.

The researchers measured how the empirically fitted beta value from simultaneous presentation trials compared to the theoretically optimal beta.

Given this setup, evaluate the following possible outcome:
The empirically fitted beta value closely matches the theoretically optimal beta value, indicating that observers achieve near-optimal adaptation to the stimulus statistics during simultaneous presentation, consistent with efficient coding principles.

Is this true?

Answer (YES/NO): YES